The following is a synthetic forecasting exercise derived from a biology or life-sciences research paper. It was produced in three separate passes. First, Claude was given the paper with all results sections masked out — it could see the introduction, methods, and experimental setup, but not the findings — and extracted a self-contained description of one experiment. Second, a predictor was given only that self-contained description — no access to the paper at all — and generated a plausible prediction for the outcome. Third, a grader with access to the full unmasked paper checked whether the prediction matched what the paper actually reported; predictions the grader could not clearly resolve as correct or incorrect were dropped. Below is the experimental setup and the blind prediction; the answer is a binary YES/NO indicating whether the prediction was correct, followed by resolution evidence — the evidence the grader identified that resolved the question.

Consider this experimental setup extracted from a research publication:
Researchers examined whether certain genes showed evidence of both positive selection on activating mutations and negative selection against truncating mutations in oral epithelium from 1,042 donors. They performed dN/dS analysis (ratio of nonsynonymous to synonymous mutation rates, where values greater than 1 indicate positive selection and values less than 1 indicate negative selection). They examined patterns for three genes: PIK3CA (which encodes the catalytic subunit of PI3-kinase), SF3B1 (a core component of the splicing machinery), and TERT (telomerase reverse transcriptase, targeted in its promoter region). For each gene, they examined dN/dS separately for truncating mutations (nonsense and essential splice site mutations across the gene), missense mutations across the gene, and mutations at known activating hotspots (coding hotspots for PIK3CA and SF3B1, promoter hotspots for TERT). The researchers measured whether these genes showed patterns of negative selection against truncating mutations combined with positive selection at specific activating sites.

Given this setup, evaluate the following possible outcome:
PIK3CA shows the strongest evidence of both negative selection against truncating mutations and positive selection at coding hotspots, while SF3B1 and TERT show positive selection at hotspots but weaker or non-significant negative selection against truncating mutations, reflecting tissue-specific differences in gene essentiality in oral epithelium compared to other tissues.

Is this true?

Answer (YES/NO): NO